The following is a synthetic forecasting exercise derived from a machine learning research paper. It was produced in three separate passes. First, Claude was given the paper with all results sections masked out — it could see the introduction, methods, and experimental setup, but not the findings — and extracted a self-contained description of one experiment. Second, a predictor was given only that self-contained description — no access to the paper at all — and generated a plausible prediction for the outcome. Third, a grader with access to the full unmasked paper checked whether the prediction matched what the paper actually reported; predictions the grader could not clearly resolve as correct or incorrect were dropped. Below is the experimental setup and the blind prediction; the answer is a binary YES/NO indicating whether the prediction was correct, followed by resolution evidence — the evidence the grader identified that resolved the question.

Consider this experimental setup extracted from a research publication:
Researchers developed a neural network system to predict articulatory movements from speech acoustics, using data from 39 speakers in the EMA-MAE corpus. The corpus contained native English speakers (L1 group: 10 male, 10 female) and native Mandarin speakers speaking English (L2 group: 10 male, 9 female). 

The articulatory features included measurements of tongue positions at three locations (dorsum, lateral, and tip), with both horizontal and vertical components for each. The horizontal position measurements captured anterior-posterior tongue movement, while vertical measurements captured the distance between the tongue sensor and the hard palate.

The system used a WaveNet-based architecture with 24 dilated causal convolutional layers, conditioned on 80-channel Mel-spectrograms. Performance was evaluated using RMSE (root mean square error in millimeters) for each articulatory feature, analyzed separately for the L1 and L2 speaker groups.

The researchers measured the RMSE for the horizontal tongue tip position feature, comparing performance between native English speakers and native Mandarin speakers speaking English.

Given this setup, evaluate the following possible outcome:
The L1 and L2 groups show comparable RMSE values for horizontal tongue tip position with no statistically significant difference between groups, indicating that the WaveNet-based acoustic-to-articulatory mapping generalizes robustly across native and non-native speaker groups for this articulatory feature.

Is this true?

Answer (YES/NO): NO